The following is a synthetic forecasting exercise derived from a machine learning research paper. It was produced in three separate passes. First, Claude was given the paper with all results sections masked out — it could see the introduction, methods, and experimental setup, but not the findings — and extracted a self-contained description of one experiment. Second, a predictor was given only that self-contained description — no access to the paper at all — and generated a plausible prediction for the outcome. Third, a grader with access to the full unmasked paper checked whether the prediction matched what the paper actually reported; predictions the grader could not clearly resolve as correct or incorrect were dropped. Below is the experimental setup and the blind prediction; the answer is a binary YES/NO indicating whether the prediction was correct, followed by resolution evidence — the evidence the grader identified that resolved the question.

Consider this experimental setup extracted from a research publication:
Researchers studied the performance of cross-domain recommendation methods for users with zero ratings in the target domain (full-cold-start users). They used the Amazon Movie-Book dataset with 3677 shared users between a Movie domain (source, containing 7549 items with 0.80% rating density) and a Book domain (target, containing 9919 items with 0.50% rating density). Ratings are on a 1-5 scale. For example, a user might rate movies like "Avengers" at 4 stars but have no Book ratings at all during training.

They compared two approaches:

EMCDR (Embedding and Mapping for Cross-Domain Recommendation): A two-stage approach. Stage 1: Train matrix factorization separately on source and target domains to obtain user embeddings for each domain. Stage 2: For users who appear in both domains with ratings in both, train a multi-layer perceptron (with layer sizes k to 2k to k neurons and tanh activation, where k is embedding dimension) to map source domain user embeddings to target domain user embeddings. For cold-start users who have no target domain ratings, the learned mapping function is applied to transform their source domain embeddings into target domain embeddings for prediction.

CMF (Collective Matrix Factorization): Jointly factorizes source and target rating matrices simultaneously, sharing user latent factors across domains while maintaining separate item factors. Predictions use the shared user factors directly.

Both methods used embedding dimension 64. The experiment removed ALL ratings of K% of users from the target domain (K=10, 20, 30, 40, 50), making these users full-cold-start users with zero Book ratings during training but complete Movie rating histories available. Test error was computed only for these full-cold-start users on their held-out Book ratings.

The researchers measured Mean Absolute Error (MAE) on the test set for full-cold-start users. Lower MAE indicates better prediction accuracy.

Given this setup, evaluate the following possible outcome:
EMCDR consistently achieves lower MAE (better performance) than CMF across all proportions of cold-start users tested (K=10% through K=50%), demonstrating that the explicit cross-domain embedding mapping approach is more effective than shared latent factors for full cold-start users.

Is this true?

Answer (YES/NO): YES